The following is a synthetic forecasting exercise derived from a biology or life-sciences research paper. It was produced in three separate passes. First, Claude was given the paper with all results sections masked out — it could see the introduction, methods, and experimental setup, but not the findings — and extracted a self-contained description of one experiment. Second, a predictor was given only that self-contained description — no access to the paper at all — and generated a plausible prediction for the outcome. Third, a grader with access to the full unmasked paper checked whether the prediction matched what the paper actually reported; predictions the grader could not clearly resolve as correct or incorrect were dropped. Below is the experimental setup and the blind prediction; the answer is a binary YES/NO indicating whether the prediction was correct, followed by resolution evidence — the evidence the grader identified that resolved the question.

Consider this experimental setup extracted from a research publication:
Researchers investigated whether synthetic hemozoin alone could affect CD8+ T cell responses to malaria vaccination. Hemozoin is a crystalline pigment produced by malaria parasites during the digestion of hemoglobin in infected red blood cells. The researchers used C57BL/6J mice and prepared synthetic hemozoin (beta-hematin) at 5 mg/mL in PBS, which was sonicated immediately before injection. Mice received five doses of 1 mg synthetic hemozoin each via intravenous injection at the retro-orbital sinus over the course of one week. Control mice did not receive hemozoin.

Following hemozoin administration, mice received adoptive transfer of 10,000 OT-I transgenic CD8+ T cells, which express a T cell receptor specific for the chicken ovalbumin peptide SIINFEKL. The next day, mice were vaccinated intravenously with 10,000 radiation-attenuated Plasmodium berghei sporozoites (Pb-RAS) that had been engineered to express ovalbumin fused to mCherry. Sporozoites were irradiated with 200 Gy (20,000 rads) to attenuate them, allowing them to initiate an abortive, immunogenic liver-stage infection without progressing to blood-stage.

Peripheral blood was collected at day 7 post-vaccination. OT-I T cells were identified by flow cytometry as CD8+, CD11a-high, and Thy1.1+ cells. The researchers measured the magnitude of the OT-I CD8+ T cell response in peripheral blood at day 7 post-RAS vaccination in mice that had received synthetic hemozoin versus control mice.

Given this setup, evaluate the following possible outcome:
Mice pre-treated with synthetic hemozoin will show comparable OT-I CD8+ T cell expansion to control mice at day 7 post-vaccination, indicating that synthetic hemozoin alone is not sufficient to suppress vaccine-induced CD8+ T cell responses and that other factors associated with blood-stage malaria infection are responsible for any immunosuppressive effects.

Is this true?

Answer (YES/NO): NO